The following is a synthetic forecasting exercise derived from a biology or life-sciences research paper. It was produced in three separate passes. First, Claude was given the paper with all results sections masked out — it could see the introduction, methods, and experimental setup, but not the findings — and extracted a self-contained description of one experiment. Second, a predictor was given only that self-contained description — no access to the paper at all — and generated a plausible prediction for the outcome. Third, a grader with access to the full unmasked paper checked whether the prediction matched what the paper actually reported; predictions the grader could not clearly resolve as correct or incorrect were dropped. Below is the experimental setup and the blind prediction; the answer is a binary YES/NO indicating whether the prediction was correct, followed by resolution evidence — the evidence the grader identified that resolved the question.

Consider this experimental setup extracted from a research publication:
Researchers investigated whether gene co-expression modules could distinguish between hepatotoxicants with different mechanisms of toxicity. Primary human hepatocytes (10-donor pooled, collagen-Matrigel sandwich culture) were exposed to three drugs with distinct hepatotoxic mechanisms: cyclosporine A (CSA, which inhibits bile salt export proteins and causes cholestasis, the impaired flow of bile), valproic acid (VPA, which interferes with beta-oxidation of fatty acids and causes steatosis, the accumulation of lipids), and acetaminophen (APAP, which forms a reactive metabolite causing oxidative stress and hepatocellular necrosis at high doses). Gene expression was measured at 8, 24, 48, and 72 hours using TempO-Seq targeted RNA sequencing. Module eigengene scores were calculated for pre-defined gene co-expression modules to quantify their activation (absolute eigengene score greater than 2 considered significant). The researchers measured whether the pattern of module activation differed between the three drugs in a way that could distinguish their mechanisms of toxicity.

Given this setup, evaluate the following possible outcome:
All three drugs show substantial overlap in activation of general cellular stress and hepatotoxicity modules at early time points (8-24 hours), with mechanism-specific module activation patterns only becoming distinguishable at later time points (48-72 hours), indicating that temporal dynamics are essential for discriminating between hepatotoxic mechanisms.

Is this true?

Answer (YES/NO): NO